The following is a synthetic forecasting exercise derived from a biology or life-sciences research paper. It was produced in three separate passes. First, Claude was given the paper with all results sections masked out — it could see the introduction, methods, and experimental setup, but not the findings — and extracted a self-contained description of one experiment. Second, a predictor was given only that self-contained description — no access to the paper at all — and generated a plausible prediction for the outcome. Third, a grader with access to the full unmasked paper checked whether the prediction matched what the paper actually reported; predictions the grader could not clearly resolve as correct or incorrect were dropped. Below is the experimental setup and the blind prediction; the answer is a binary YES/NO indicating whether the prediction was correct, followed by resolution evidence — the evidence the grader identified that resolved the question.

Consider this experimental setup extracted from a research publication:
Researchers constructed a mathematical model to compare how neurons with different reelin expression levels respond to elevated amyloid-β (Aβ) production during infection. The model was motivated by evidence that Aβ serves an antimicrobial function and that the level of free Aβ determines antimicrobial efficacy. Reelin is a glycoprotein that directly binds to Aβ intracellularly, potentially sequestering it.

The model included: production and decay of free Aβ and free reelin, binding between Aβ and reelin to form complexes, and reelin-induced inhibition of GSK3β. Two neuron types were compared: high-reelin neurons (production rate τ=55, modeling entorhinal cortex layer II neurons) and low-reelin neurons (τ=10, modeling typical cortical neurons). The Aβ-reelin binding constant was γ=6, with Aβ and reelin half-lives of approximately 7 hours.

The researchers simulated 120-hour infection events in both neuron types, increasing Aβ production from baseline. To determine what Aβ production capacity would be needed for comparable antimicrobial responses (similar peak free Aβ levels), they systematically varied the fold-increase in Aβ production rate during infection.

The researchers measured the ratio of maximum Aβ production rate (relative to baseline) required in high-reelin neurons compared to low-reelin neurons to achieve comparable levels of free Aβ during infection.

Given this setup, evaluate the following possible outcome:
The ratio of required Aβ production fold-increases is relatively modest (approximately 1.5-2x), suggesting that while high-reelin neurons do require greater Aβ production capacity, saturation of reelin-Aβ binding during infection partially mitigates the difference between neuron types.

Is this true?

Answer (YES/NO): NO